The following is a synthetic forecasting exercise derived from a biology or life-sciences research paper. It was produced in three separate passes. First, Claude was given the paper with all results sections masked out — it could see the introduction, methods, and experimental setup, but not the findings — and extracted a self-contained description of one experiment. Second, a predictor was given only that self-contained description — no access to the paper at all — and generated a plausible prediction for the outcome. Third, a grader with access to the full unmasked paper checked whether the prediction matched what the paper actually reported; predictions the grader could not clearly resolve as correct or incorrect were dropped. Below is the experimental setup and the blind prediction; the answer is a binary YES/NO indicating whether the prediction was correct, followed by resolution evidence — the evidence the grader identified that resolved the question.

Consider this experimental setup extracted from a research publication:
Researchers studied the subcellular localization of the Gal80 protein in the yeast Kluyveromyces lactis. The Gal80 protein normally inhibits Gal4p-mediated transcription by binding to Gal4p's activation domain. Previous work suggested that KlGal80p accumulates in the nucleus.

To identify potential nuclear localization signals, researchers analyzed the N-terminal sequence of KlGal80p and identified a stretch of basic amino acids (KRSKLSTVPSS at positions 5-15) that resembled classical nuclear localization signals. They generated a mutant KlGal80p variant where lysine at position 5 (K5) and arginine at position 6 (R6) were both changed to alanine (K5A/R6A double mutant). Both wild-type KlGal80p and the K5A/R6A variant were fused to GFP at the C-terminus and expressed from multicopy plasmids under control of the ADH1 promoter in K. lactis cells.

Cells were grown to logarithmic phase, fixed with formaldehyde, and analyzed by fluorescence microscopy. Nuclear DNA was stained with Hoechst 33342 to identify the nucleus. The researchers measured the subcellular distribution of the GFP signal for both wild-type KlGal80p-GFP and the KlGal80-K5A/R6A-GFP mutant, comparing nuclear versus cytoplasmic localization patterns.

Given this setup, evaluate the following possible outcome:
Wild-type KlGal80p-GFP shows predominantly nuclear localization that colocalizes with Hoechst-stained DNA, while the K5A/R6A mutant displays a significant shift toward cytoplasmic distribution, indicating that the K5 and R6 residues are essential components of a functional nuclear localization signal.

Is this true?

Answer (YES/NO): YES